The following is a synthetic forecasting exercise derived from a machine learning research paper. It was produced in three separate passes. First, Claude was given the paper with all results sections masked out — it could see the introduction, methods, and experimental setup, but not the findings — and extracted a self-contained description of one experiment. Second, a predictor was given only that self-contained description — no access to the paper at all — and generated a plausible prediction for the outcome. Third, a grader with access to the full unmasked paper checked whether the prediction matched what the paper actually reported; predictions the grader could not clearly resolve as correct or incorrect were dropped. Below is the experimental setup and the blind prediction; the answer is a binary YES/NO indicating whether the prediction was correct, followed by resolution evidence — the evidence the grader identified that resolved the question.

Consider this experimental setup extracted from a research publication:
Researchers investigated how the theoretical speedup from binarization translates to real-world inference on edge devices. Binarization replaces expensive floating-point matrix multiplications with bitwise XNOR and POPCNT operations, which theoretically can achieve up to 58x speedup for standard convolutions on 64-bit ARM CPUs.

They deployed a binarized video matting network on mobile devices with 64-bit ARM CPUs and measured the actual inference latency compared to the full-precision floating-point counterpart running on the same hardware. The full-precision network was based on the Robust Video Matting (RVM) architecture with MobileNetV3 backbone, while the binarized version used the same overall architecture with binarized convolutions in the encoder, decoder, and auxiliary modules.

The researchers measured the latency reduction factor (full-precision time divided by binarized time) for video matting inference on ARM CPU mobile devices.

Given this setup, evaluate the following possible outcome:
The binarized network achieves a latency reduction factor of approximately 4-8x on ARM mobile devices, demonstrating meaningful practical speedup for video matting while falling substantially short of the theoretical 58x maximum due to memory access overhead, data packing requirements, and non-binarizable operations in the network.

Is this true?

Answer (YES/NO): NO